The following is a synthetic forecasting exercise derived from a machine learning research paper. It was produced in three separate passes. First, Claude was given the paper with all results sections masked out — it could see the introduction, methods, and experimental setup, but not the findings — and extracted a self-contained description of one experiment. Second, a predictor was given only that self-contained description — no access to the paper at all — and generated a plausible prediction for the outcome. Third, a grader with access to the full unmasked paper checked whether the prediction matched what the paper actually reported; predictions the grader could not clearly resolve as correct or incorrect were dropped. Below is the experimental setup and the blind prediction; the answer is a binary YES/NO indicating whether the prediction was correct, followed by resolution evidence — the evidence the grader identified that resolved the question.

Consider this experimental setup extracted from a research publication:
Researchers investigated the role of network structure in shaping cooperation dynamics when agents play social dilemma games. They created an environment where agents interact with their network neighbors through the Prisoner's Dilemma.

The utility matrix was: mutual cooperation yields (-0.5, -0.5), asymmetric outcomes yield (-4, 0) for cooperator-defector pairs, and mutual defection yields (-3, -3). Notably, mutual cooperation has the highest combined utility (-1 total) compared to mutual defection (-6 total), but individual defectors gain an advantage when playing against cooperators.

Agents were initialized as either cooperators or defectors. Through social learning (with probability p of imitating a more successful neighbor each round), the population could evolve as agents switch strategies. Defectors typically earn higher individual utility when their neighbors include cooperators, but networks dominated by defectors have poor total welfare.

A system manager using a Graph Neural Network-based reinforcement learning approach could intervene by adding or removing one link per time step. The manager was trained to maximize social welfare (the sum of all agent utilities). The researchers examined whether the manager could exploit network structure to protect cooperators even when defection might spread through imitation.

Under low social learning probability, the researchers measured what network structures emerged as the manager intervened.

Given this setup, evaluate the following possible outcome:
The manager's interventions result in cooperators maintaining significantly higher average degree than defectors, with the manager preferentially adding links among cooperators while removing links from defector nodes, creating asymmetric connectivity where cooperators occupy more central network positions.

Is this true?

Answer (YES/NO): YES